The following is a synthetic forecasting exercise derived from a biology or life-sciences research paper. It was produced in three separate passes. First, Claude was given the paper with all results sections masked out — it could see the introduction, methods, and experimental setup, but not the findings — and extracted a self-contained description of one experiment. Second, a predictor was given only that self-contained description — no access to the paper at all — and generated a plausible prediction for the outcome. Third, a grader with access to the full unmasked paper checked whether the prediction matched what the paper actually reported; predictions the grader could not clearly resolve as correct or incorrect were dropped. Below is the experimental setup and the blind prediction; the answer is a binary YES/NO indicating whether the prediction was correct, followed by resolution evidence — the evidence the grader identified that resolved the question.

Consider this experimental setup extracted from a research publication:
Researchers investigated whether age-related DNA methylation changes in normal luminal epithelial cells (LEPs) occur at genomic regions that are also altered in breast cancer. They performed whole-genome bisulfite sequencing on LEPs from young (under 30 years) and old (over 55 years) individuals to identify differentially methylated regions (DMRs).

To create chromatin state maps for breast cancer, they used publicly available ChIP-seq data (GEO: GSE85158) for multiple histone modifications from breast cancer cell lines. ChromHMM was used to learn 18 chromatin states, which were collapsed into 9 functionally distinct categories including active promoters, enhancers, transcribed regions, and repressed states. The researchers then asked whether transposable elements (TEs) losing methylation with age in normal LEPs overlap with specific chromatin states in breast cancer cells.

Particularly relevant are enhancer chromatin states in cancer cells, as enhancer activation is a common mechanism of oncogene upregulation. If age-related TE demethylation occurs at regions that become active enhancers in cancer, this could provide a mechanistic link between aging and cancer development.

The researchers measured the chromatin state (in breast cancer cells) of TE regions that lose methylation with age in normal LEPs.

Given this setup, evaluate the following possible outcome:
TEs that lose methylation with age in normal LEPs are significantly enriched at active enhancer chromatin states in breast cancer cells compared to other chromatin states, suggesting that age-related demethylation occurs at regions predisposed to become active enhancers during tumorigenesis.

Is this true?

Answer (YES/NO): NO